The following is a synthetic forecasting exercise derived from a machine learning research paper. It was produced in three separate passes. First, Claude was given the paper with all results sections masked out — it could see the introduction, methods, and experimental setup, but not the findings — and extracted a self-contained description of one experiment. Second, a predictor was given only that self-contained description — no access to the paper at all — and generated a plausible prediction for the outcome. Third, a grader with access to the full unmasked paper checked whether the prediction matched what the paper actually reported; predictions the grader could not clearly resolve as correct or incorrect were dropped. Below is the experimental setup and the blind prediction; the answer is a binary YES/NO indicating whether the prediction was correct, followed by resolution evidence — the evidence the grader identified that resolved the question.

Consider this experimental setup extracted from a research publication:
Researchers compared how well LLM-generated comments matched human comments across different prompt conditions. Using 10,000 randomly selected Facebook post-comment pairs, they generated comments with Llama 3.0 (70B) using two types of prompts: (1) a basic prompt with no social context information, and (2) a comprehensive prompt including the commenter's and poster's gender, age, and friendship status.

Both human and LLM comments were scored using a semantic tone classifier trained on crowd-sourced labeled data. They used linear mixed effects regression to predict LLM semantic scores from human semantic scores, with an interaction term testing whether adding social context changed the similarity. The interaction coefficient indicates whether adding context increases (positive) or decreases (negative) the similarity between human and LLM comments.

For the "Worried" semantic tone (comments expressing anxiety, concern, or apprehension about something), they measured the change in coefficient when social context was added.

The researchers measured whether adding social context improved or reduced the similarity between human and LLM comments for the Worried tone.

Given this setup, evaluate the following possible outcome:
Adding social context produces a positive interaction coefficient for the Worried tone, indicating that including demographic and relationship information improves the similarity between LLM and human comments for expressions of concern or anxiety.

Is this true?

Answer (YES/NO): NO